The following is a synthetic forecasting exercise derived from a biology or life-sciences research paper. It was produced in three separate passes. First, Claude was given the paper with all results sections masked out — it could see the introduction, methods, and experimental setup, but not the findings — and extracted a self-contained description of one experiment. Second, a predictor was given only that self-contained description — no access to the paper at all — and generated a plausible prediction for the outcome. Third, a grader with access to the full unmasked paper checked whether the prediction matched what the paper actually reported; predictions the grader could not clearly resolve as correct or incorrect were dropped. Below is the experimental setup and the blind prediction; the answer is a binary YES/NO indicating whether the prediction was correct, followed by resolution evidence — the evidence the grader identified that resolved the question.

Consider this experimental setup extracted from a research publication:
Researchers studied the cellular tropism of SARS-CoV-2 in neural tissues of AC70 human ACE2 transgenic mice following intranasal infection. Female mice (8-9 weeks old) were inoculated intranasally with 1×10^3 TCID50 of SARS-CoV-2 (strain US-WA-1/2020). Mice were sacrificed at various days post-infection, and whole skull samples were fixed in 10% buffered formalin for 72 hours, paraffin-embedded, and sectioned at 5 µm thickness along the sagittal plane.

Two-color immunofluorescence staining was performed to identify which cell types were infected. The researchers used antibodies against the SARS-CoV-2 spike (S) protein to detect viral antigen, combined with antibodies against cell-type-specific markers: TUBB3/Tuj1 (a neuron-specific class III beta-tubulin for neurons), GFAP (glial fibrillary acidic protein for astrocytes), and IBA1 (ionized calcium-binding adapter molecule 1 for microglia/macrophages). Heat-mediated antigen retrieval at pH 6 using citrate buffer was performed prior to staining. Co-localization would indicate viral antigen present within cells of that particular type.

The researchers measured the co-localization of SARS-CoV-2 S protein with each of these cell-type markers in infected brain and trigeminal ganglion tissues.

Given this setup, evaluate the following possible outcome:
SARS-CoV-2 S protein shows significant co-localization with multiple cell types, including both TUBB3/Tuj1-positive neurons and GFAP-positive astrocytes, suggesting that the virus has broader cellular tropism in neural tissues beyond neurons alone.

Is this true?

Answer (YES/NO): NO